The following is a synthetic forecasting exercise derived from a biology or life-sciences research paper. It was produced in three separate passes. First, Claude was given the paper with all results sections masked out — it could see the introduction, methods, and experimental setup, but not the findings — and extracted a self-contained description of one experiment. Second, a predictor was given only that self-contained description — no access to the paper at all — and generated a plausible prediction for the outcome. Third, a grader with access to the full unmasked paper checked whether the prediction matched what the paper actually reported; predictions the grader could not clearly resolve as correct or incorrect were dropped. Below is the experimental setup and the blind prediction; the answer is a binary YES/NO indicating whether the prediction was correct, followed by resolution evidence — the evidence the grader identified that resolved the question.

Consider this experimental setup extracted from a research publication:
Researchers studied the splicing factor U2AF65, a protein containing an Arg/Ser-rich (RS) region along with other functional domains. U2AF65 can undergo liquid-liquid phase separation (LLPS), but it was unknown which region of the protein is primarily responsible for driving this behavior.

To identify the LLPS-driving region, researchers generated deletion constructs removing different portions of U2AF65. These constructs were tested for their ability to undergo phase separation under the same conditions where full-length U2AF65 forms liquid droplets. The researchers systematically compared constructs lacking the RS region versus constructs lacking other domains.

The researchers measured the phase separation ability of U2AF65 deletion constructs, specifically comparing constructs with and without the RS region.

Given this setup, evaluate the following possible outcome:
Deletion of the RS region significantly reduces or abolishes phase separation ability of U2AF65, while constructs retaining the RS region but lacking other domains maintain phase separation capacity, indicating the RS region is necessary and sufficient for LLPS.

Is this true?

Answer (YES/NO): YES